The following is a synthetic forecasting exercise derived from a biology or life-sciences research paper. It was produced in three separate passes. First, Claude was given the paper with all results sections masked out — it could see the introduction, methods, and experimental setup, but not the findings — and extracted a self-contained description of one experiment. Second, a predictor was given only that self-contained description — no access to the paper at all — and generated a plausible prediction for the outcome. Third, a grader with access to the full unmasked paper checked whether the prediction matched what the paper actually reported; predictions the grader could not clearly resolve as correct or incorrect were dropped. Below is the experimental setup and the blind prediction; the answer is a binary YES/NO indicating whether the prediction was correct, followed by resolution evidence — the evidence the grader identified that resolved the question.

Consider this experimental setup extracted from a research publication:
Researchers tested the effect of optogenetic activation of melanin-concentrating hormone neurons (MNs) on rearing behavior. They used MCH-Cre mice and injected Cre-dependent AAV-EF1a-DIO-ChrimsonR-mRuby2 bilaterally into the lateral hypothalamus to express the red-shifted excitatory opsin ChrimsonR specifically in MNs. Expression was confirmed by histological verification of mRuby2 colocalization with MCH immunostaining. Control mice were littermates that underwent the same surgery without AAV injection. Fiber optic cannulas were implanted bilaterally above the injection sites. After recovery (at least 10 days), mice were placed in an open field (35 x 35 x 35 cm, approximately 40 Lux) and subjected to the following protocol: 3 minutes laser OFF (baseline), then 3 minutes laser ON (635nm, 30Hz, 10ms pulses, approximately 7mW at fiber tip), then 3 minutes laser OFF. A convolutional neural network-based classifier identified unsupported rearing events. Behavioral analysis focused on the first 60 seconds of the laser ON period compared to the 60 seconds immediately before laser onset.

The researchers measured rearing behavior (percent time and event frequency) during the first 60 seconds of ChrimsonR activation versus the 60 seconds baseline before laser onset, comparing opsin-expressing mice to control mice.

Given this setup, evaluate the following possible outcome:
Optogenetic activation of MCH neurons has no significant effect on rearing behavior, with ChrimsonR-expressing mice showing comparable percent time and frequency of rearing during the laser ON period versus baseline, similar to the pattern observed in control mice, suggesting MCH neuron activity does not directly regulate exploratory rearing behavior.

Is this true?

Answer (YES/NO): NO